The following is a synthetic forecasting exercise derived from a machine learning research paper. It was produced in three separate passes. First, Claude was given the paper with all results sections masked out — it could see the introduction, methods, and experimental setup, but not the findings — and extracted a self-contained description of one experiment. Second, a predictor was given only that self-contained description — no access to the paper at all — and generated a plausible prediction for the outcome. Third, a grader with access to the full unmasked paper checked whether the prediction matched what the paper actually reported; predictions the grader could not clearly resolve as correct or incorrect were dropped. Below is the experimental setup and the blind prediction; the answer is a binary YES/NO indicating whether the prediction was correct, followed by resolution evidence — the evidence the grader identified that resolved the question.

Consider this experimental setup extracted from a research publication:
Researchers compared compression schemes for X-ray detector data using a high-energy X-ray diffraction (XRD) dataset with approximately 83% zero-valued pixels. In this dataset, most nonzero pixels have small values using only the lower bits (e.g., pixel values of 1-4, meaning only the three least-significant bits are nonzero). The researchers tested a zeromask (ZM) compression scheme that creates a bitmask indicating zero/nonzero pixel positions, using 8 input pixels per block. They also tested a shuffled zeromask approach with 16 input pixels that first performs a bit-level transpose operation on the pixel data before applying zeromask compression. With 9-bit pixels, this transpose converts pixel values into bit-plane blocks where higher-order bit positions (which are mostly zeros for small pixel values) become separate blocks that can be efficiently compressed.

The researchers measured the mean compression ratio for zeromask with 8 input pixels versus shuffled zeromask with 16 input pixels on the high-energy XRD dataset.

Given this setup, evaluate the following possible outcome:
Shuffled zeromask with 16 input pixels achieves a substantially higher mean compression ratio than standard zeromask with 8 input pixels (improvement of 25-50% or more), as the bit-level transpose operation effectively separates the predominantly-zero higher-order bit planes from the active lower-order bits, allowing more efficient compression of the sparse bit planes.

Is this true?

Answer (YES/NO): NO